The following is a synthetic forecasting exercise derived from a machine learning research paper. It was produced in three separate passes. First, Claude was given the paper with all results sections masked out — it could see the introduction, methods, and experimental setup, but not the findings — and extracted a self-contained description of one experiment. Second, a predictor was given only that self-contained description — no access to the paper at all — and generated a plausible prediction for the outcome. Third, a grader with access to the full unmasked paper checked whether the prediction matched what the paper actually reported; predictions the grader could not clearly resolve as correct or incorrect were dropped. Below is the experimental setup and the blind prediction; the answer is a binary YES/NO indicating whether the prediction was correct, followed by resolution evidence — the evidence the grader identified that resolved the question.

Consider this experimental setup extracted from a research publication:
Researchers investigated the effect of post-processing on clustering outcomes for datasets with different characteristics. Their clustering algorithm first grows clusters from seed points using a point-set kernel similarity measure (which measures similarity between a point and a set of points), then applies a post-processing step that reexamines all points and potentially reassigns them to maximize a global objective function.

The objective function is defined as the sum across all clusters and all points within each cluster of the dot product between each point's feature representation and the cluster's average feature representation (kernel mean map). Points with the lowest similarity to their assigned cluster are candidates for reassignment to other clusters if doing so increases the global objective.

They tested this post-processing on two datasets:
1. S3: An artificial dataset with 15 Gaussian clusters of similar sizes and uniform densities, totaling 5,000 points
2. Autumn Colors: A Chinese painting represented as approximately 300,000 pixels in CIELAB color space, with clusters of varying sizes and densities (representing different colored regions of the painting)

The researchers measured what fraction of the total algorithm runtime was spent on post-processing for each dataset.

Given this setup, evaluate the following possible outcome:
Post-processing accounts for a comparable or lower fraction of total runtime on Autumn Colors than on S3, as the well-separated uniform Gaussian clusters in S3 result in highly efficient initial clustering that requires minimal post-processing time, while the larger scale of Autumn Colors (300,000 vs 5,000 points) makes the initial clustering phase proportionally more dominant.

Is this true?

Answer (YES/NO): NO